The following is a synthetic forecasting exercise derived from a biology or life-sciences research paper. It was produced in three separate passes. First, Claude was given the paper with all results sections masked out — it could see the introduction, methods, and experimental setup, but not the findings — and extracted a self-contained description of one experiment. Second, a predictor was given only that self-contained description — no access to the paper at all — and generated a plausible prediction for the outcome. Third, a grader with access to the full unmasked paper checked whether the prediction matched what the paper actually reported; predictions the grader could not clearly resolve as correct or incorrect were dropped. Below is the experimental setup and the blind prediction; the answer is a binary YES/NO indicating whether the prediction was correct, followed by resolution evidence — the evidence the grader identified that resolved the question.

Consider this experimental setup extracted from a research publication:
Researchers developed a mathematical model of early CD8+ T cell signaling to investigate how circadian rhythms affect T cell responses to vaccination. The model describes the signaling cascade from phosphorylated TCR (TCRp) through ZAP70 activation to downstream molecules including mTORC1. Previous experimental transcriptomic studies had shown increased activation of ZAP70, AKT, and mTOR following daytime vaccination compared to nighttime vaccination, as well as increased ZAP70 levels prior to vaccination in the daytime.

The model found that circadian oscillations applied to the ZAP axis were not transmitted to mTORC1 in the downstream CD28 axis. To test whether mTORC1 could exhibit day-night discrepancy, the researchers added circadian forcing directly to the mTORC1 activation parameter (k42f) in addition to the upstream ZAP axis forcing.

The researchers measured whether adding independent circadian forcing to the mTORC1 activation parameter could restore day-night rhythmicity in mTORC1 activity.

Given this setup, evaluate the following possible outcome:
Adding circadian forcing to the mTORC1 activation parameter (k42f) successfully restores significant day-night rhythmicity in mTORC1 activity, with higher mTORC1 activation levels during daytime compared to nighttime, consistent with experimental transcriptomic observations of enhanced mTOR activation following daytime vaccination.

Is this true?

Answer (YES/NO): YES